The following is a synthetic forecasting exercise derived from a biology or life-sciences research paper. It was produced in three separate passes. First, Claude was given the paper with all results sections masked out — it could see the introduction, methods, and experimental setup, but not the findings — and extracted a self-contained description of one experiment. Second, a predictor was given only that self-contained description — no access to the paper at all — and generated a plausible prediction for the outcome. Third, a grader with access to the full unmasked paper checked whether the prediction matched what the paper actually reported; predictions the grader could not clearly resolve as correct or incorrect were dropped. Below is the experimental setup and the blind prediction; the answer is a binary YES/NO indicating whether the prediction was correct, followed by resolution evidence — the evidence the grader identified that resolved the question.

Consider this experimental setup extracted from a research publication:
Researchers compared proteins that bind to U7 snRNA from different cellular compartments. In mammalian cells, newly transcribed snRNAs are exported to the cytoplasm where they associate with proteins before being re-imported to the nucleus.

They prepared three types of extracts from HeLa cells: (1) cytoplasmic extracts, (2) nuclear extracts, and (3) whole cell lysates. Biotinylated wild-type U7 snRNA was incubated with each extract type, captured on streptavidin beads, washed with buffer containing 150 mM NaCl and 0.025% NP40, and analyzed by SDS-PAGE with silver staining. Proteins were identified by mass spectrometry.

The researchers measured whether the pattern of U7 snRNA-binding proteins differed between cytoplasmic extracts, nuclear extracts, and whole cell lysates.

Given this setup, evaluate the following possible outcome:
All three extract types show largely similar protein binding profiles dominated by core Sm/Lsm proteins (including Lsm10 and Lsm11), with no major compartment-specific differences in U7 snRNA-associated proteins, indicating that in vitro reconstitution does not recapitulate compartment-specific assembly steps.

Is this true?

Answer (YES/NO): NO